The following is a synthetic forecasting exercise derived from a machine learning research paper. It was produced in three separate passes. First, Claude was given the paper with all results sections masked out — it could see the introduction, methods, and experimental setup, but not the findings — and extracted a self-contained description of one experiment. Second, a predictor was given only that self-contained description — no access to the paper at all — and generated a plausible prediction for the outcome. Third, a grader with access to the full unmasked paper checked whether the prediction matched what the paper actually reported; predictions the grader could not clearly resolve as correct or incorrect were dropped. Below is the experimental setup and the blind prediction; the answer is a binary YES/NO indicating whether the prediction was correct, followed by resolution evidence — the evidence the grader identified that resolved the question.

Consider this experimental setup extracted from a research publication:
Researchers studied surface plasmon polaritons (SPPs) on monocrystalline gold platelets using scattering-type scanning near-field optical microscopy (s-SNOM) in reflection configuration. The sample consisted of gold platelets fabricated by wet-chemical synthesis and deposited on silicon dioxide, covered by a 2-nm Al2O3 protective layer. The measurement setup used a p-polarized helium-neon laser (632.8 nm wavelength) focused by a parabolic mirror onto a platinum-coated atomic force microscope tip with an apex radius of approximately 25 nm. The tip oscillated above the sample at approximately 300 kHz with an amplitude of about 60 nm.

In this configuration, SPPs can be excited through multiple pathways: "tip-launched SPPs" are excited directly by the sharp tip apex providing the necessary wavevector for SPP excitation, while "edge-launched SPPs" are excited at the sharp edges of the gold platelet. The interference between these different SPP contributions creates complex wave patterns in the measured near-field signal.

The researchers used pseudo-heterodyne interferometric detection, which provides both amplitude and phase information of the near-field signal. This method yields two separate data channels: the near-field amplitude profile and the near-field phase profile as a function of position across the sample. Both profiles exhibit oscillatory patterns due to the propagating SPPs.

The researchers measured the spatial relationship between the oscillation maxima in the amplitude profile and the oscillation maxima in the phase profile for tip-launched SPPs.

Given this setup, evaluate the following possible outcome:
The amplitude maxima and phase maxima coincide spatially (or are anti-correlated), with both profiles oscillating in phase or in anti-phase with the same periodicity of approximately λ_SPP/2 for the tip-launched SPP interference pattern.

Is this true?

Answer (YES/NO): NO